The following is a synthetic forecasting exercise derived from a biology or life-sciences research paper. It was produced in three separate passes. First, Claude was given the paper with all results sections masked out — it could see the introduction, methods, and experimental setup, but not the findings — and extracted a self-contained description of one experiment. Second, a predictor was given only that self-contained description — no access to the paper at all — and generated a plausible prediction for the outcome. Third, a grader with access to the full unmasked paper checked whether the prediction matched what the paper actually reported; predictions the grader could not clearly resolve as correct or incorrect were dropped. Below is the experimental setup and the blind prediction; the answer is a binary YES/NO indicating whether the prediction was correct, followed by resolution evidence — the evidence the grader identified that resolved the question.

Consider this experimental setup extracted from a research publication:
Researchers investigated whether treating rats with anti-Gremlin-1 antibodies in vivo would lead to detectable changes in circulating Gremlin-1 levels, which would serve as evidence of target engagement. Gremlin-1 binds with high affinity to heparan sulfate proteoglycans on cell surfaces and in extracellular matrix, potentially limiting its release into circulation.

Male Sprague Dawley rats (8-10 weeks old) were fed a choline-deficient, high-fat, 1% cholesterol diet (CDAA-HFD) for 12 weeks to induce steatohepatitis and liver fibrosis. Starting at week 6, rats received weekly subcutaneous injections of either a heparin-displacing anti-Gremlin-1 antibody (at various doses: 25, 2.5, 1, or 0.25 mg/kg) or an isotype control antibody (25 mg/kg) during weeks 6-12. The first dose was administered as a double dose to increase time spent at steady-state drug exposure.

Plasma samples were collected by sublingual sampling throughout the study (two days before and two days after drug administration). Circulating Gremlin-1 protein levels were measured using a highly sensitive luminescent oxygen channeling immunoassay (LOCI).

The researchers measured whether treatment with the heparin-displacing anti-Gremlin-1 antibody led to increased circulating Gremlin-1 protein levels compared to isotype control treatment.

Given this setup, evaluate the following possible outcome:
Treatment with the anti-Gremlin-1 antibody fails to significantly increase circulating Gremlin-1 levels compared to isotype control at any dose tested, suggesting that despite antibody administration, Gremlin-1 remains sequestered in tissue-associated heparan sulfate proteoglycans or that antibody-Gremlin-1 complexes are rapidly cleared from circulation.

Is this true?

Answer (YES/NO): NO